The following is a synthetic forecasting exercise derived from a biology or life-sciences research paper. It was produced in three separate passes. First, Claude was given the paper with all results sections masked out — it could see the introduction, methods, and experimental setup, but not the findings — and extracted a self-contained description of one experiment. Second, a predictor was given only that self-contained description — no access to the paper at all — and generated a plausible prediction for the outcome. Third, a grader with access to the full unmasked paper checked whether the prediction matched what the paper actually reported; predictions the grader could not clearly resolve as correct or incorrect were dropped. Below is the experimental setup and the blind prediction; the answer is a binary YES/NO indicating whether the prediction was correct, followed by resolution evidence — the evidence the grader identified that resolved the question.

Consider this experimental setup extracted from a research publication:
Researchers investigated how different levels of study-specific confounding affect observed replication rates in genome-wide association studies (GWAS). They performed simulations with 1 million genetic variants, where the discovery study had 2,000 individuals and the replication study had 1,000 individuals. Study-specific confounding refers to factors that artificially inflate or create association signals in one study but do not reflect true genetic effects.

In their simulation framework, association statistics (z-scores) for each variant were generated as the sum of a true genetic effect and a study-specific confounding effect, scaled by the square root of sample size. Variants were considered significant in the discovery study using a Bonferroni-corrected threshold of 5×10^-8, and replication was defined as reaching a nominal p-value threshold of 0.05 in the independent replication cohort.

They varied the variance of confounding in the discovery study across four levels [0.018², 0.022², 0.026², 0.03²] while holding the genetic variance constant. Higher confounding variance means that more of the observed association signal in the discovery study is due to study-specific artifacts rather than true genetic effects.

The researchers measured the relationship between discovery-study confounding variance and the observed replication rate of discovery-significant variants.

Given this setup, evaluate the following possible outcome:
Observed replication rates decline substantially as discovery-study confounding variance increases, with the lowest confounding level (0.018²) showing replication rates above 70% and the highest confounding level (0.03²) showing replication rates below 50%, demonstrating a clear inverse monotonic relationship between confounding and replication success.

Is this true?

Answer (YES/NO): NO